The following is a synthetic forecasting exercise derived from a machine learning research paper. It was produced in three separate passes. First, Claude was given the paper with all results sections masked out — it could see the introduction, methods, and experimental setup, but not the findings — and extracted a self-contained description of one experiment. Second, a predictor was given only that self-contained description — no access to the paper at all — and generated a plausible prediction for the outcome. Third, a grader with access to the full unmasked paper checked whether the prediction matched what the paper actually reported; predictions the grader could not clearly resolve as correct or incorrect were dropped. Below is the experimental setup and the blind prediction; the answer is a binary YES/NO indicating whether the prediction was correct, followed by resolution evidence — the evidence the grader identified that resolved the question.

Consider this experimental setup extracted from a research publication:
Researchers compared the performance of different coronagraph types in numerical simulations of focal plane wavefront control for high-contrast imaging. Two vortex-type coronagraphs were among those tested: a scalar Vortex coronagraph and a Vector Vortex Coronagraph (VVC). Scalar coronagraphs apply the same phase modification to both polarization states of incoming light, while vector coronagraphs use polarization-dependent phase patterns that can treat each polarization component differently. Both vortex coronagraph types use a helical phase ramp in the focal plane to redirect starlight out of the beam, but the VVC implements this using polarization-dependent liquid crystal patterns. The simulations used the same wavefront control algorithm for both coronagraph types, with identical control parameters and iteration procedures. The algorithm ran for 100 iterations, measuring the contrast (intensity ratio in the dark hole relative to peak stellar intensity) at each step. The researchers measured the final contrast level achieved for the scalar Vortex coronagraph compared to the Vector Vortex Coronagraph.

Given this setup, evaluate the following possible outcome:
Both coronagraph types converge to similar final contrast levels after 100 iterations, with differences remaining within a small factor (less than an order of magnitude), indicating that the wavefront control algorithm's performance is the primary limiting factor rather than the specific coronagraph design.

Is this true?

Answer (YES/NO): NO